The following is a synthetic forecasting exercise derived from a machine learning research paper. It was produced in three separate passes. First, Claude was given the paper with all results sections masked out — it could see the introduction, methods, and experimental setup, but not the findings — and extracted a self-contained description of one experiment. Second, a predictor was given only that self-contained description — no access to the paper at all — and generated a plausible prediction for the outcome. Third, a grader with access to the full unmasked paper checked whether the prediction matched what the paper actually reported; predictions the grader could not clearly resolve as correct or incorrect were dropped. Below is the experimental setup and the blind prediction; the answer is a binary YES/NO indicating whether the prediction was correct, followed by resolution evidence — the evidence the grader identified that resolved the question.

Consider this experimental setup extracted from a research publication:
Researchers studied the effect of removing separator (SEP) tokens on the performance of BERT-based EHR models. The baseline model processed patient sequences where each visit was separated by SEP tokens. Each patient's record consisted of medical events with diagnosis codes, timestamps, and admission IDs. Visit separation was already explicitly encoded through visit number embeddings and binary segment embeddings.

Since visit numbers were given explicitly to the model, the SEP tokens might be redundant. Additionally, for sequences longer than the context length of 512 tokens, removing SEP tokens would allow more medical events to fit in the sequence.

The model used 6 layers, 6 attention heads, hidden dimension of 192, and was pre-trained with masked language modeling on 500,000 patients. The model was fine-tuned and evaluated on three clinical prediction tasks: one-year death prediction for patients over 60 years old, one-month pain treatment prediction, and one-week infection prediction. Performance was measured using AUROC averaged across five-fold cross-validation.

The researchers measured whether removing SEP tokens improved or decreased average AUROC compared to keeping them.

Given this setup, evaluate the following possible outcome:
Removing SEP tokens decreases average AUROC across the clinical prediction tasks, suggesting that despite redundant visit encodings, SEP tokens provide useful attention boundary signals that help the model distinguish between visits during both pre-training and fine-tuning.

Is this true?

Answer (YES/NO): YES